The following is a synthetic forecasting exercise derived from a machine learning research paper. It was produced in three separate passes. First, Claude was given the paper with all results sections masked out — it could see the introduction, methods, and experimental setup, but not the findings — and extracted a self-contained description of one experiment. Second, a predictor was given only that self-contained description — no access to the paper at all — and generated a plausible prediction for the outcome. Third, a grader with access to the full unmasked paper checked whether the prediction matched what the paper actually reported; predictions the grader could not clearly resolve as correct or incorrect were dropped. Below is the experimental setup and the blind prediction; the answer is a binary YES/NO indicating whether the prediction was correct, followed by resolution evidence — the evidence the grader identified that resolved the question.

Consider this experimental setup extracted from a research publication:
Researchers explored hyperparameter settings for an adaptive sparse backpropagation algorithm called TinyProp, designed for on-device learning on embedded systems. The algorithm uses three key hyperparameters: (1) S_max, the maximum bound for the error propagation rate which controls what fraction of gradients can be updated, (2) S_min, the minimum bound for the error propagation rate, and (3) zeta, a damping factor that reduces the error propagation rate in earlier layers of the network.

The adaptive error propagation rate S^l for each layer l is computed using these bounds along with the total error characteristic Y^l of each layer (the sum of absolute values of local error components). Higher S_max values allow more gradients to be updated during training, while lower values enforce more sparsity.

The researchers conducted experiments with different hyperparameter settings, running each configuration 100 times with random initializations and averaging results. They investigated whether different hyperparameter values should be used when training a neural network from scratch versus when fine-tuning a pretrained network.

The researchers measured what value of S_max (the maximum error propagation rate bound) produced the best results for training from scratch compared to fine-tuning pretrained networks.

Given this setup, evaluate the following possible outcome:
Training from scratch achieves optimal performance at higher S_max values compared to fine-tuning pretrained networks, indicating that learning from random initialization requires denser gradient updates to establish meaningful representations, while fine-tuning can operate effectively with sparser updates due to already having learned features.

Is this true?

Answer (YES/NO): YES